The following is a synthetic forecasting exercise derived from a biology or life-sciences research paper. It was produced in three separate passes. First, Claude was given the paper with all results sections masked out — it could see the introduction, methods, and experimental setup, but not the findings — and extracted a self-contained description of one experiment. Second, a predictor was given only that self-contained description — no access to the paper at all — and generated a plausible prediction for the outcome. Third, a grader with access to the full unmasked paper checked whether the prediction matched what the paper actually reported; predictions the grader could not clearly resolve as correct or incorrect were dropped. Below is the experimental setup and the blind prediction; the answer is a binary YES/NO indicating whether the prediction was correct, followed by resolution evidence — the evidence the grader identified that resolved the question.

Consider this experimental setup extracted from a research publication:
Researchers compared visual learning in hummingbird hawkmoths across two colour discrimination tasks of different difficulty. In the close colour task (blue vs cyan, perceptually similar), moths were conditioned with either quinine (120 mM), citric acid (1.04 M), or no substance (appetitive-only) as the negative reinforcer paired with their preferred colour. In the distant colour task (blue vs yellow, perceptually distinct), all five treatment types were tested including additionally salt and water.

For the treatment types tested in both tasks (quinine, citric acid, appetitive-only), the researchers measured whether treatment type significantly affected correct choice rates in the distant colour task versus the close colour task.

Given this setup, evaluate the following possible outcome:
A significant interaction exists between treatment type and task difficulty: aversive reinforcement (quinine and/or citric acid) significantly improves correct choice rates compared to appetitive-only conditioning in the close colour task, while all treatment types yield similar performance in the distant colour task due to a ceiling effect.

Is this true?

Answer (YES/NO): NO